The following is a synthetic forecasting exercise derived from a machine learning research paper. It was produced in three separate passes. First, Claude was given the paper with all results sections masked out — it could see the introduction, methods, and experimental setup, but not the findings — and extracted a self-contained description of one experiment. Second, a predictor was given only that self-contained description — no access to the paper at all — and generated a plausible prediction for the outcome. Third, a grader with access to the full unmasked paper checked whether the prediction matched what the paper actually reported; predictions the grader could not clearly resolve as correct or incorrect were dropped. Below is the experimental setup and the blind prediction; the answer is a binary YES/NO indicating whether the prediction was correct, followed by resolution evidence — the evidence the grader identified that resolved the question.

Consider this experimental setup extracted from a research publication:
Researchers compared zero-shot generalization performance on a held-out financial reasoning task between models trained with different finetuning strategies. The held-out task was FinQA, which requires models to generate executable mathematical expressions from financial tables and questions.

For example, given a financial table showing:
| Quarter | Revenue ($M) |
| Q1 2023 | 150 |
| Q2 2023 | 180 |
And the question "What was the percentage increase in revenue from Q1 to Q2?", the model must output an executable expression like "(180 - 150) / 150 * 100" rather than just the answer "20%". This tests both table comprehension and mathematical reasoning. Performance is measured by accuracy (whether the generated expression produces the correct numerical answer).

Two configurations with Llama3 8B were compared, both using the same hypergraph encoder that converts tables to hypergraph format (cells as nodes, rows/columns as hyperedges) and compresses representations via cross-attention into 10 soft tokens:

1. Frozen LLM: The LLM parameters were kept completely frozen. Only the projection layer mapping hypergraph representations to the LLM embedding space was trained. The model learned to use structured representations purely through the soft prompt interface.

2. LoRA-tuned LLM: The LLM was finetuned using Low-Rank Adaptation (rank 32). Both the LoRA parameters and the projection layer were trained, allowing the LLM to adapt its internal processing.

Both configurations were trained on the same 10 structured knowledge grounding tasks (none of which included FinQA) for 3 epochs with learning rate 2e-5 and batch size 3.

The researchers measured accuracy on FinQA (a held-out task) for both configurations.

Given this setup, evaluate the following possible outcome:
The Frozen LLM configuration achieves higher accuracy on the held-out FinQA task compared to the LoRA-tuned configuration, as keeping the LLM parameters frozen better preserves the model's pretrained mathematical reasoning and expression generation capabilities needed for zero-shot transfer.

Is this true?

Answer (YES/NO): YES